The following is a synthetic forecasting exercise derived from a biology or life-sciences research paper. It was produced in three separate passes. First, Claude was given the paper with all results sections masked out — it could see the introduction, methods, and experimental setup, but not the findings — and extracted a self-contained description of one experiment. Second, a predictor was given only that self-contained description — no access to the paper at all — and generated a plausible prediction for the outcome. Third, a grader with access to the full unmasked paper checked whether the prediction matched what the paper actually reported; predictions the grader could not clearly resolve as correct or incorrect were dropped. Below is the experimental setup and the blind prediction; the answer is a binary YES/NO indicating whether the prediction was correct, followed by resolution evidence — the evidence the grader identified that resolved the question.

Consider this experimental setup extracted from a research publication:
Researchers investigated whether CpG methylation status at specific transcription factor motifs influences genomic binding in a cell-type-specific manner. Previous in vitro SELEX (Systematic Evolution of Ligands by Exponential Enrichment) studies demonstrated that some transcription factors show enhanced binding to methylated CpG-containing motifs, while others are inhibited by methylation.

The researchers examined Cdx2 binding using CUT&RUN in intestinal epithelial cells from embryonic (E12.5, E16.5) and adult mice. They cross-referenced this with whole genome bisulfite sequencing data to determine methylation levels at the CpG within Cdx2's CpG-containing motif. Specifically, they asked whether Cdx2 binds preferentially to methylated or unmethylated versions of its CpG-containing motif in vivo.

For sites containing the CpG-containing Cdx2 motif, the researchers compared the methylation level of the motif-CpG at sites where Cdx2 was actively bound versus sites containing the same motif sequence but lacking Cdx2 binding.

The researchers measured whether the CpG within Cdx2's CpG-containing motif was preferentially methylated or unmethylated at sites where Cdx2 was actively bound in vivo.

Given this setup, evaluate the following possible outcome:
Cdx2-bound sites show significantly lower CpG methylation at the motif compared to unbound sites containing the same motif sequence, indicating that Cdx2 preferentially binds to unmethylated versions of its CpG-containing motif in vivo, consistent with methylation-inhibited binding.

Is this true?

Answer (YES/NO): NO